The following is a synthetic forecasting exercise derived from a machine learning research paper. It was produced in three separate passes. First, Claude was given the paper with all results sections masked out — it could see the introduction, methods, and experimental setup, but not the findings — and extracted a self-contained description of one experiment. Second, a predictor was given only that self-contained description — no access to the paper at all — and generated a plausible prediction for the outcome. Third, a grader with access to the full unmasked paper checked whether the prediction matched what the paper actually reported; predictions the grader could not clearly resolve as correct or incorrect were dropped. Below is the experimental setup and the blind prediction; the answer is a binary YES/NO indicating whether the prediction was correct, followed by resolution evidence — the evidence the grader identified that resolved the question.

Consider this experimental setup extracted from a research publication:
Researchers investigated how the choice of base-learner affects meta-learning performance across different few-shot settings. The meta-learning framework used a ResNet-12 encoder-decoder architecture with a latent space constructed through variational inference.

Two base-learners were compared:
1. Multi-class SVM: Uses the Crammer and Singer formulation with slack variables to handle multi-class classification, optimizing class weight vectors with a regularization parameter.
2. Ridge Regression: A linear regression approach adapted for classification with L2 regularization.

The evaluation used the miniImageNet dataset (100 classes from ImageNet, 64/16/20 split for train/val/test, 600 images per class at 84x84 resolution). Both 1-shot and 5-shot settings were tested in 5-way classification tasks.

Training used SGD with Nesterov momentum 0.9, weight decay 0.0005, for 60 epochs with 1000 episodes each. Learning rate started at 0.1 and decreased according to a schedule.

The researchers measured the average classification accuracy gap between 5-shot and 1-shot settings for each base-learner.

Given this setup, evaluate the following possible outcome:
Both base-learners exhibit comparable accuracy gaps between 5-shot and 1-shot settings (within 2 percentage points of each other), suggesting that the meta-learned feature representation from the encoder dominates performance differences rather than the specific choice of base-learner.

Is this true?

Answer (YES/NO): YES